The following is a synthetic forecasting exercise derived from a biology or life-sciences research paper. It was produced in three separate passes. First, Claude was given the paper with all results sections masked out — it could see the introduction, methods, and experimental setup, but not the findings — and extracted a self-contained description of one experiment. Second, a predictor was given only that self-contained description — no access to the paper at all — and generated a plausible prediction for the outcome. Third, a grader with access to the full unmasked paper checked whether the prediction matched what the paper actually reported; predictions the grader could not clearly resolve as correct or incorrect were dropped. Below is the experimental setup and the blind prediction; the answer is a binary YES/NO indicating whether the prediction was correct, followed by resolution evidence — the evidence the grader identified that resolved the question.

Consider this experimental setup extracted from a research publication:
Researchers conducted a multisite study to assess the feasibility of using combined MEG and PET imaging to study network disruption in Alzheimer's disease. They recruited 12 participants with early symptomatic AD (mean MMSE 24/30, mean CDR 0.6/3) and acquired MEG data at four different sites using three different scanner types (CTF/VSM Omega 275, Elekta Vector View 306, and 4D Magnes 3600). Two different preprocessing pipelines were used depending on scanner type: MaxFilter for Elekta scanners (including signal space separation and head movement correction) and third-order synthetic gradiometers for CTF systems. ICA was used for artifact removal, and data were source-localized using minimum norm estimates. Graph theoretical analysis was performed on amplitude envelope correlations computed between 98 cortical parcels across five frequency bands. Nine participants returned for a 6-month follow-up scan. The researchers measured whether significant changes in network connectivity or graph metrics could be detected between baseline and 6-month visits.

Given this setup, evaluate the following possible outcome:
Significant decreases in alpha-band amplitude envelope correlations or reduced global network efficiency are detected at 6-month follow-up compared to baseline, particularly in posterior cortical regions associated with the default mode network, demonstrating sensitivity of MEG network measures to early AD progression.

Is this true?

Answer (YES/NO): NO